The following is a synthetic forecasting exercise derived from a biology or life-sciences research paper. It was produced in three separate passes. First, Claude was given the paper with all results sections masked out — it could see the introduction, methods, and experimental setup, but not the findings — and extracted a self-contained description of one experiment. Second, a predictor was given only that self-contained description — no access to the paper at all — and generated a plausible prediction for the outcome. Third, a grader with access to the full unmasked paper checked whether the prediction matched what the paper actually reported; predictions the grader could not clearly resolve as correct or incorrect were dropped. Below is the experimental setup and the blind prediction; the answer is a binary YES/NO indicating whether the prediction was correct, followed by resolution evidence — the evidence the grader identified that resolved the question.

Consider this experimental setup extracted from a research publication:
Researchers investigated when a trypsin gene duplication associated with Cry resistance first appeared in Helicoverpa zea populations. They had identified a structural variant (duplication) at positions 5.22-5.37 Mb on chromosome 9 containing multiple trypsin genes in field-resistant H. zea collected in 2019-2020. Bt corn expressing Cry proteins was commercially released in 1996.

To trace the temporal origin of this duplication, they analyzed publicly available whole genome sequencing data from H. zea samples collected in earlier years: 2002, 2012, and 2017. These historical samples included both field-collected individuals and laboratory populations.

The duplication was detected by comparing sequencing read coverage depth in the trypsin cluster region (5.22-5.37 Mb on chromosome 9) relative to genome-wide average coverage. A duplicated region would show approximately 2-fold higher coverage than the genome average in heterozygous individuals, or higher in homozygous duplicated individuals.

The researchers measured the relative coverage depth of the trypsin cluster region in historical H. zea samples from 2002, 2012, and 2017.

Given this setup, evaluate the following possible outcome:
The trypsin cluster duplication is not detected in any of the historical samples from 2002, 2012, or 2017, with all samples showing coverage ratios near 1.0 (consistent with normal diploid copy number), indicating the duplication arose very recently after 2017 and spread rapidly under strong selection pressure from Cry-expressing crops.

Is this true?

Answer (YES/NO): NO